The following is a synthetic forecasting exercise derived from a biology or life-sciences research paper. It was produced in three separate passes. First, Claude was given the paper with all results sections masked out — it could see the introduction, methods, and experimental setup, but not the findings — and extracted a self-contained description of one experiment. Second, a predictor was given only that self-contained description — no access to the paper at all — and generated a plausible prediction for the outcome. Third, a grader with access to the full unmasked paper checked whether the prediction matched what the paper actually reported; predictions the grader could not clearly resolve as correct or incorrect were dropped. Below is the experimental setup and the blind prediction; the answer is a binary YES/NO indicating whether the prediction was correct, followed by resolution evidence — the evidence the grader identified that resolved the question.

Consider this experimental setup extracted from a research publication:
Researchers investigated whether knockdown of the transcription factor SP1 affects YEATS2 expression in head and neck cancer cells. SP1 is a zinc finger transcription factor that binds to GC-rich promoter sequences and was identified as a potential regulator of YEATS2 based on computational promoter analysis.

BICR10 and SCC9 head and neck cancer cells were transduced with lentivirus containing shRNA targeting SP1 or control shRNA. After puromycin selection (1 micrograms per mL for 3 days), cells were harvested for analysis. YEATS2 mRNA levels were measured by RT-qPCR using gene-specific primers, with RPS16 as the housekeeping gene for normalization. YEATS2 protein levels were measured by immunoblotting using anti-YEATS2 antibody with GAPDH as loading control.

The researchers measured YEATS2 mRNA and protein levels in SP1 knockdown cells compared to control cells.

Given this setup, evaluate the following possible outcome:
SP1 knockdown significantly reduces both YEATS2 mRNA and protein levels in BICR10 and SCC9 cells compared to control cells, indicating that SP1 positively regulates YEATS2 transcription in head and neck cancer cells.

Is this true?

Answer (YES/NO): YES